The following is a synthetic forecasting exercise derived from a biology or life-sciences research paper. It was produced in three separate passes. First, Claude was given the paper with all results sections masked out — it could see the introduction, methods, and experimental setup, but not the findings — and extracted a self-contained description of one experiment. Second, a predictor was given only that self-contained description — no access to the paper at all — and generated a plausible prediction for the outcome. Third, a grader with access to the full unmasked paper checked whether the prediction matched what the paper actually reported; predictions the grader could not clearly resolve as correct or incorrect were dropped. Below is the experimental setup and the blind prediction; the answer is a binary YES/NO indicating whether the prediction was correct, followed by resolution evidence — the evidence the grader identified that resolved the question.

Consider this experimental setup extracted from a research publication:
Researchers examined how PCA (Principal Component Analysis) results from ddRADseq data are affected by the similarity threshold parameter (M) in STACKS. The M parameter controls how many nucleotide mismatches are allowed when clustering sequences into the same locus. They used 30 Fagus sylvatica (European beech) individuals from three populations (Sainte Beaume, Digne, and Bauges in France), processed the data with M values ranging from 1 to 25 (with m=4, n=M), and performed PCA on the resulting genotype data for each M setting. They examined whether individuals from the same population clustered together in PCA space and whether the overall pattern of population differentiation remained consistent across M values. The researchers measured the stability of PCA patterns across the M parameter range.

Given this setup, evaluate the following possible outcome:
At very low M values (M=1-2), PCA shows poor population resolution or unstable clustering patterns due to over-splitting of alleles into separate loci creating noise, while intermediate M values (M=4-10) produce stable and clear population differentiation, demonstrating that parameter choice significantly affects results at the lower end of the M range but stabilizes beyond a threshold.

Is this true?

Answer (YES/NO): NO